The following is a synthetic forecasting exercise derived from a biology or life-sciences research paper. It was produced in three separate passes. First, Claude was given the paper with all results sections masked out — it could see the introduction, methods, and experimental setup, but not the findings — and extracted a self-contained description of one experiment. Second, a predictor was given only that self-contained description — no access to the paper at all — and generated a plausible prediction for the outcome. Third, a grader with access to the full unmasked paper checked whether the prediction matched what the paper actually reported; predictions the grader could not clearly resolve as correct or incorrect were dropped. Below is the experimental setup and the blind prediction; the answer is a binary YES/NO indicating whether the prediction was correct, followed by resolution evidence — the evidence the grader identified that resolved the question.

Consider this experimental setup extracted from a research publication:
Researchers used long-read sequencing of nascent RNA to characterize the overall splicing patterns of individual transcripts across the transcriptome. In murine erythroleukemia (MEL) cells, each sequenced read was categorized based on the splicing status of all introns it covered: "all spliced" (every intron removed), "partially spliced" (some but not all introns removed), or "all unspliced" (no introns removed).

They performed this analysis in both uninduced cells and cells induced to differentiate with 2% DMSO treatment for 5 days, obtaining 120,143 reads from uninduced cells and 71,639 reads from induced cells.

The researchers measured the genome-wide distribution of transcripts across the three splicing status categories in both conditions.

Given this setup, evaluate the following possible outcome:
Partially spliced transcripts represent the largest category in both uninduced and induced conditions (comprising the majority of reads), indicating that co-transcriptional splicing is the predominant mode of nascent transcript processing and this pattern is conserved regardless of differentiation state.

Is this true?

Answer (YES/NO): NO